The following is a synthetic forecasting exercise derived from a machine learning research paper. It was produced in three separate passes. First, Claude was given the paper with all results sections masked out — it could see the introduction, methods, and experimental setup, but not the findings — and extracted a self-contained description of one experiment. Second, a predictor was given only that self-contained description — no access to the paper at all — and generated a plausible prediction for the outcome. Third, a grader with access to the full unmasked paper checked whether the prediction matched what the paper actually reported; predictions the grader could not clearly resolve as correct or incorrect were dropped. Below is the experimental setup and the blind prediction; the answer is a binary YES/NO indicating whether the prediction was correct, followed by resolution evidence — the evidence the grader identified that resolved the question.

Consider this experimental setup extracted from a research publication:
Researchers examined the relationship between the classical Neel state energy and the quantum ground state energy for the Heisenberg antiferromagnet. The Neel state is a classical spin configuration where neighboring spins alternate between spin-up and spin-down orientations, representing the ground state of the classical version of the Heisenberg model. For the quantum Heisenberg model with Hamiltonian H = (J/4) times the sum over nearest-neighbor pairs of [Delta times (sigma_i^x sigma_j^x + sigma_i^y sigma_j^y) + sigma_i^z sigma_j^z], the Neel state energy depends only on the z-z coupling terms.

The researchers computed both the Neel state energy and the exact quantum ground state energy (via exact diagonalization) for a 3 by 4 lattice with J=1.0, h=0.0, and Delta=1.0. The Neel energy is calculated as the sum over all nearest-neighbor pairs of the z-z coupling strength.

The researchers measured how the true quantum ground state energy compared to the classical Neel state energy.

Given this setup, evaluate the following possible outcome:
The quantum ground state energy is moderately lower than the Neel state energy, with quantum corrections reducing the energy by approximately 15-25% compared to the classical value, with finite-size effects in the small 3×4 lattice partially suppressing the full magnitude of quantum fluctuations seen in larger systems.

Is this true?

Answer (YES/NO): NO